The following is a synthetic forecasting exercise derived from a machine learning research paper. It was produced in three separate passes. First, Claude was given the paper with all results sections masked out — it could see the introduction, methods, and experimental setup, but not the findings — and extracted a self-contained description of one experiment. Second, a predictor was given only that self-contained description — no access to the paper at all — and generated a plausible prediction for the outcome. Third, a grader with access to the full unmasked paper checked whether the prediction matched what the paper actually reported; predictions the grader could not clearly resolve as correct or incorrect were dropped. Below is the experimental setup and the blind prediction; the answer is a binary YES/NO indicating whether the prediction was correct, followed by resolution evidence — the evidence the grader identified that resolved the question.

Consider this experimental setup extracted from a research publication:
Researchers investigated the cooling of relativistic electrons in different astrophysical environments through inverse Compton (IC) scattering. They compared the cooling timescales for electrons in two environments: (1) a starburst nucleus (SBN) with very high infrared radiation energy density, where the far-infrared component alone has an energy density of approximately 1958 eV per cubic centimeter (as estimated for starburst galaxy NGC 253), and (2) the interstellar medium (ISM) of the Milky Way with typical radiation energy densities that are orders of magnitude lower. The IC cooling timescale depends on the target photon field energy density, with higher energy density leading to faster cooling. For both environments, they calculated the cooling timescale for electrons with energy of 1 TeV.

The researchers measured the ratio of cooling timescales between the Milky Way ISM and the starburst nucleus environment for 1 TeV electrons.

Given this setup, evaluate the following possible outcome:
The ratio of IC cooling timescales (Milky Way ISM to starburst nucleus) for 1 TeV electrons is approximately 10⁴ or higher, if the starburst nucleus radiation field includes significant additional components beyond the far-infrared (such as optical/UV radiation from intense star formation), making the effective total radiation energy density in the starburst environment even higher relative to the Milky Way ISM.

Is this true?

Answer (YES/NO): NO